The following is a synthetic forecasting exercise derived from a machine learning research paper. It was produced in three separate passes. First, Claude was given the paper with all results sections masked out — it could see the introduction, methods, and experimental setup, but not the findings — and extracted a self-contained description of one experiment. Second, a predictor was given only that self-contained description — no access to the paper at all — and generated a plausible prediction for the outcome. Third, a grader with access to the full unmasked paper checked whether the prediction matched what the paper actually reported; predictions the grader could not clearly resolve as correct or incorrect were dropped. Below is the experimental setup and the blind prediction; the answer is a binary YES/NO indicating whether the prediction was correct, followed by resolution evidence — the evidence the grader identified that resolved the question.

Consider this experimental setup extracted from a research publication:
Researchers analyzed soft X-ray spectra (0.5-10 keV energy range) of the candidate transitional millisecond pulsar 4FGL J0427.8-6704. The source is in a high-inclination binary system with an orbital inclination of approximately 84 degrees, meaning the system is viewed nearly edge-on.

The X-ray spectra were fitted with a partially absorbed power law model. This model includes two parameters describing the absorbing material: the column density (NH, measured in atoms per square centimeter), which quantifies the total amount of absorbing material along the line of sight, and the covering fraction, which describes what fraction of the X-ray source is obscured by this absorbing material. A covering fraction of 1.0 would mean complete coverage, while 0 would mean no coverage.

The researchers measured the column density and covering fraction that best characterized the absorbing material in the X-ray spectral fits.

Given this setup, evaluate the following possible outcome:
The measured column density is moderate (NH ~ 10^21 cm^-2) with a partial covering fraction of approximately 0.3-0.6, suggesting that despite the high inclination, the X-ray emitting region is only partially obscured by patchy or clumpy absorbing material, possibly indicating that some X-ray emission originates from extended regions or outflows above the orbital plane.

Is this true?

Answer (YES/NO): NO